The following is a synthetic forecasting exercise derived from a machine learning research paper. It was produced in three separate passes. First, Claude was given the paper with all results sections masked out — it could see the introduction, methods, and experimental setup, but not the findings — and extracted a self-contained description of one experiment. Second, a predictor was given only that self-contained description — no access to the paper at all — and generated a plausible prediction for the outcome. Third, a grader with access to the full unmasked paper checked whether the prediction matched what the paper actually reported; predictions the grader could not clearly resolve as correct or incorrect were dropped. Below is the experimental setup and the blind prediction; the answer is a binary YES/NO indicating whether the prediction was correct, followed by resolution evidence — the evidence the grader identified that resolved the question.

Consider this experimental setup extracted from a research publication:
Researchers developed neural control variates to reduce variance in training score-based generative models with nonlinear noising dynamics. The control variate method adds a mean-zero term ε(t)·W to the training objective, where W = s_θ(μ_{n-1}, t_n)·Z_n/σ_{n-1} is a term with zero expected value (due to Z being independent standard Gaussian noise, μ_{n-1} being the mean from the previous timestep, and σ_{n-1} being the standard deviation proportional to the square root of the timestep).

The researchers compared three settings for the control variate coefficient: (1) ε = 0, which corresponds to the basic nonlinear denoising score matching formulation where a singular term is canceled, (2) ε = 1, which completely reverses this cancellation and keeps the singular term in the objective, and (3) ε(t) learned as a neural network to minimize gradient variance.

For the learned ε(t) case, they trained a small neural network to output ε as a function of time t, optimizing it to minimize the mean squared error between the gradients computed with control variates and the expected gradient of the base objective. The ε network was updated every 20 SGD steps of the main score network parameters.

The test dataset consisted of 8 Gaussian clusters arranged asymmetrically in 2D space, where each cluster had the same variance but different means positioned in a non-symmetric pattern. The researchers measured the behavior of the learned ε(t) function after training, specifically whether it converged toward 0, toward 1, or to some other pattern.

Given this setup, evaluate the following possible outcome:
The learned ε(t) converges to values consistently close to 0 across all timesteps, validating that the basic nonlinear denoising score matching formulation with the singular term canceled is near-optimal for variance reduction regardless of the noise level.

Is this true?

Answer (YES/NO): YES